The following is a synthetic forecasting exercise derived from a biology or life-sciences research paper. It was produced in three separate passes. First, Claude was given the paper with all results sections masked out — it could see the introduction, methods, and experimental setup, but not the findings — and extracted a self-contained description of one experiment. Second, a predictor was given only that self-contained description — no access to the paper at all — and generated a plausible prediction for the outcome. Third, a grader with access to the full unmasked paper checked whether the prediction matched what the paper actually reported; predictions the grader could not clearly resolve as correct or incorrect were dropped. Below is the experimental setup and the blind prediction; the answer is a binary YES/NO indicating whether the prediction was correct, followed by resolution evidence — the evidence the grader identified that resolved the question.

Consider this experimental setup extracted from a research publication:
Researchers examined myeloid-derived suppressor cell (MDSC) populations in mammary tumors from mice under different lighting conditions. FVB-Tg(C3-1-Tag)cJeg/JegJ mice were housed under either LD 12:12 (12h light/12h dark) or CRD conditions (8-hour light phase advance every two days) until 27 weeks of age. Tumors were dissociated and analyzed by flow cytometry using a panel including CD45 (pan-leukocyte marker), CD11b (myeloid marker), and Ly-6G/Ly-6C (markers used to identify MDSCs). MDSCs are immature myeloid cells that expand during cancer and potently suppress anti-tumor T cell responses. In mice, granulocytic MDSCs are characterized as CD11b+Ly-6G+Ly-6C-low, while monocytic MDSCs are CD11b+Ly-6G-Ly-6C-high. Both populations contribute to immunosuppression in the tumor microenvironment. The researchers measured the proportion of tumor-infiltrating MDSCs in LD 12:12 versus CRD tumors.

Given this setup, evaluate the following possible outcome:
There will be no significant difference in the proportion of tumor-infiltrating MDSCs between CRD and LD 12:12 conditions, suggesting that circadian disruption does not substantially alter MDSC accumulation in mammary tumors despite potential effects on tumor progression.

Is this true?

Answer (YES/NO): NO